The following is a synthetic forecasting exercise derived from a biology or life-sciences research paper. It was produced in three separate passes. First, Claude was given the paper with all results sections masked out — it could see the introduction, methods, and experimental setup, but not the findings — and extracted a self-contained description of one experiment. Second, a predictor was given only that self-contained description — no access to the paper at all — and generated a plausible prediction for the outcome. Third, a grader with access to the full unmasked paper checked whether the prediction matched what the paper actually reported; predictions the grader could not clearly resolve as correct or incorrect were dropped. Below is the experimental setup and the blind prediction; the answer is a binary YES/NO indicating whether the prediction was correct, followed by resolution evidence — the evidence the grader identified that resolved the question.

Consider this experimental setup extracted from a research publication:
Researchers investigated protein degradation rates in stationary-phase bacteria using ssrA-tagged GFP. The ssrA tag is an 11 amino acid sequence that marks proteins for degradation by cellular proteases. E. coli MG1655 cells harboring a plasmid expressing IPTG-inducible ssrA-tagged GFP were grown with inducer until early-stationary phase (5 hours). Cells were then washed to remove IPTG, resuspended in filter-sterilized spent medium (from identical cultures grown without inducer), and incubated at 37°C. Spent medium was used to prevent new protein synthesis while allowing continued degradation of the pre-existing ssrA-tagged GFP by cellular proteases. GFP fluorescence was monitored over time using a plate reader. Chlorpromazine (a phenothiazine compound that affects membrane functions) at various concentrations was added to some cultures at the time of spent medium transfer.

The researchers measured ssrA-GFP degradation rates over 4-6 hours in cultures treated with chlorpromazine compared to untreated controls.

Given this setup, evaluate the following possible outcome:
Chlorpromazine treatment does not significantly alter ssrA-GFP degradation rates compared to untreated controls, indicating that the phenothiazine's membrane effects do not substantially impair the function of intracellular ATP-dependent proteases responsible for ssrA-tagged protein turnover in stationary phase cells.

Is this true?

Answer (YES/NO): NO